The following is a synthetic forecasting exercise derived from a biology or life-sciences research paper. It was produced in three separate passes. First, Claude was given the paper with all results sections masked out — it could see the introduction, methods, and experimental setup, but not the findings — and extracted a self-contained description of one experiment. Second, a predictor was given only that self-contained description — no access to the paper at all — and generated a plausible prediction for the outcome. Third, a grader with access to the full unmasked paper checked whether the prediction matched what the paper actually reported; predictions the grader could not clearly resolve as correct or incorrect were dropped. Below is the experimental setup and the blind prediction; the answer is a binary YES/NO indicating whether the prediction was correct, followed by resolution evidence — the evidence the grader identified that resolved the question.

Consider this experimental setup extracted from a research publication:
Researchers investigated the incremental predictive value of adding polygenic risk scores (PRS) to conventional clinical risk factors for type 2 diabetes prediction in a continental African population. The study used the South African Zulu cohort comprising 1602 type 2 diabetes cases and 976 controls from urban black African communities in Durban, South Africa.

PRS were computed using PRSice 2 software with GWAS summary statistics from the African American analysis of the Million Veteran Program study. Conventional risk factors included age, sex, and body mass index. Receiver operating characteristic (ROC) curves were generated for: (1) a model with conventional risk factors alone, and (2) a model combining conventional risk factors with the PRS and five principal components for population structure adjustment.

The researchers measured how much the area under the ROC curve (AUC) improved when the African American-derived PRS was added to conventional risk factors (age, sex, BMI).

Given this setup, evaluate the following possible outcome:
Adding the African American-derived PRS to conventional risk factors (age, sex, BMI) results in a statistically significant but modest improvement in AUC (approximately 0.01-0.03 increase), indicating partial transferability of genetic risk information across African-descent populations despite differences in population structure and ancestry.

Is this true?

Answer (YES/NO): NO